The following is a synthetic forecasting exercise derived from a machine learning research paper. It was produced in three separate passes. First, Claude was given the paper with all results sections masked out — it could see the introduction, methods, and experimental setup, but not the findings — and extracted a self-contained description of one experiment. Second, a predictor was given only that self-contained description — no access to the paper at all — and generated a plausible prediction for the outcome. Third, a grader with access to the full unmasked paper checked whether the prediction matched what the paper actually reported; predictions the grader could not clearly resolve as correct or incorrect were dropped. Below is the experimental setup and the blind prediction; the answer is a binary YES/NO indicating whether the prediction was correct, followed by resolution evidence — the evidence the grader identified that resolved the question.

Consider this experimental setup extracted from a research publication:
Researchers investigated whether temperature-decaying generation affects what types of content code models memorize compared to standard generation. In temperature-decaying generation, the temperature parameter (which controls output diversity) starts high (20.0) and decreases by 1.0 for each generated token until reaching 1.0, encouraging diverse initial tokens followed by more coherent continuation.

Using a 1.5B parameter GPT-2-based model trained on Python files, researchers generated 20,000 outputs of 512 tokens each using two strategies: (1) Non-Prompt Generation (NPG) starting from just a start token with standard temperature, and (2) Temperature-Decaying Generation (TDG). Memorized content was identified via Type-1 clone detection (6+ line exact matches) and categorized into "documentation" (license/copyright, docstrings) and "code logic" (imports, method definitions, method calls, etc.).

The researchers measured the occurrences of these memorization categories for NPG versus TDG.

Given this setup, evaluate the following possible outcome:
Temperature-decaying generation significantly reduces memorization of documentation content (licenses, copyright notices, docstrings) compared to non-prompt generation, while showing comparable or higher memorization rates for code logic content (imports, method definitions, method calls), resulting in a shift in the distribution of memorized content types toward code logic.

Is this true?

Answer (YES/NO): NO